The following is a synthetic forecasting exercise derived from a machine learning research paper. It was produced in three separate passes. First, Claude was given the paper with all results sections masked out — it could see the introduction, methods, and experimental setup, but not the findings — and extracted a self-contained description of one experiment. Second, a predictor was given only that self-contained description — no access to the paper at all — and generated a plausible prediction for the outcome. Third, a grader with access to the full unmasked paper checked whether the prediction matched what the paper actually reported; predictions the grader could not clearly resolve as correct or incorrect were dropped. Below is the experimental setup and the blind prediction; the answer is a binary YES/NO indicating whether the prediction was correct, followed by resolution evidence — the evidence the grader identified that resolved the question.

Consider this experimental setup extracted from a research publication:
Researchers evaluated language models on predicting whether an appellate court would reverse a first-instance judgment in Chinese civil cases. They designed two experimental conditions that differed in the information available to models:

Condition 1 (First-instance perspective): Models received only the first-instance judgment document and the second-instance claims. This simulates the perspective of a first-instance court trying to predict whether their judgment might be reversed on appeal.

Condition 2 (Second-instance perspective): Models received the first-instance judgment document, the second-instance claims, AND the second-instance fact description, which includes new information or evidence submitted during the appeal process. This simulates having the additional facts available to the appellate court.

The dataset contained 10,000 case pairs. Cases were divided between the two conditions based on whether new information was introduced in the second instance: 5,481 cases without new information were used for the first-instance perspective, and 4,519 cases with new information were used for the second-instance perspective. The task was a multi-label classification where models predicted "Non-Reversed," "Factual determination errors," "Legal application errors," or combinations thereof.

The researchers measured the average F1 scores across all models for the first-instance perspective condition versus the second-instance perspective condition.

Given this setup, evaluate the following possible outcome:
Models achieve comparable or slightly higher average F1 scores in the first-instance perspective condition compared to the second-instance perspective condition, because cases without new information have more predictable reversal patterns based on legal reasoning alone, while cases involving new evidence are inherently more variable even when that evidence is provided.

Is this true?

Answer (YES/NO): NO